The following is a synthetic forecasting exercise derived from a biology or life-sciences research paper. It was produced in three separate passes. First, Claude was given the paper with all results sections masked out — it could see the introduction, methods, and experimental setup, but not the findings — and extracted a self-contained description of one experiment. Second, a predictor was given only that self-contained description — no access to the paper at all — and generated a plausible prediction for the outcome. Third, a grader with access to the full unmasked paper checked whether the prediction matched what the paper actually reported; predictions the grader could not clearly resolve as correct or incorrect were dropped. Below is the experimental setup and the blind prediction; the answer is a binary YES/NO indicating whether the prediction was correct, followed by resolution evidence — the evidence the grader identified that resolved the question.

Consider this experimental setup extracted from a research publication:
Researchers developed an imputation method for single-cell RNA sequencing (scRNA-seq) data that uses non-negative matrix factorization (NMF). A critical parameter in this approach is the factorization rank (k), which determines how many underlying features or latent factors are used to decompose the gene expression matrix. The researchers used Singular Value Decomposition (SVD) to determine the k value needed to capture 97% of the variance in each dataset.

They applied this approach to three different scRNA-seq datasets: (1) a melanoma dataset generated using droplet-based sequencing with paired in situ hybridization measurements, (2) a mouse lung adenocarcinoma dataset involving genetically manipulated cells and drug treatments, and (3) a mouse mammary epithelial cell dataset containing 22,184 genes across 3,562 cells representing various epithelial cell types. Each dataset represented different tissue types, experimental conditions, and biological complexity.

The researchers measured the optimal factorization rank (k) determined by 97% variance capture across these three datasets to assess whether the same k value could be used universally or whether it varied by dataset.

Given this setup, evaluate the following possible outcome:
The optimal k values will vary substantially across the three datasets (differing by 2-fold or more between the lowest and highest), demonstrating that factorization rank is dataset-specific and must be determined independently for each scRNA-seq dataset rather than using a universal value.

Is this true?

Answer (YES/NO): NO